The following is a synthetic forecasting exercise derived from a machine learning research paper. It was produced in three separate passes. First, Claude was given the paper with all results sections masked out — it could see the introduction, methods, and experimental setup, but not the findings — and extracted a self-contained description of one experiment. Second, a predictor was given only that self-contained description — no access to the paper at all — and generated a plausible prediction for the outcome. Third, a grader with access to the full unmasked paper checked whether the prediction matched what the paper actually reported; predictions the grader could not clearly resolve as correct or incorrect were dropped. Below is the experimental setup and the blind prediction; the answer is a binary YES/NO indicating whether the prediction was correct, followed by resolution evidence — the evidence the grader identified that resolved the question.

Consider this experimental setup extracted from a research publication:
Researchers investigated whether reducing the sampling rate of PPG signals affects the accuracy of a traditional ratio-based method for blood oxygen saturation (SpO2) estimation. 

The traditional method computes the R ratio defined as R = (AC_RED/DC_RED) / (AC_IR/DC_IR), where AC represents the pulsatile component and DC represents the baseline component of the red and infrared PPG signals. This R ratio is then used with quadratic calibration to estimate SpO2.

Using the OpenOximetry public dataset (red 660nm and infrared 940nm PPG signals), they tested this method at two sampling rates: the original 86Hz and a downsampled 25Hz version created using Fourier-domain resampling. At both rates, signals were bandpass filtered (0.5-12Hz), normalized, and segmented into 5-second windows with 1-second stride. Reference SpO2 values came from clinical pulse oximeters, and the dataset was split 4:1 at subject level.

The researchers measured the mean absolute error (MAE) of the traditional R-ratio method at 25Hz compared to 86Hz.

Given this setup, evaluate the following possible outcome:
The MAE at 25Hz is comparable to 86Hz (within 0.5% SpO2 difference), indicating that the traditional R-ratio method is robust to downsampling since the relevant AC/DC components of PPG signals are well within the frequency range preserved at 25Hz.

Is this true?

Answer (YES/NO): YES